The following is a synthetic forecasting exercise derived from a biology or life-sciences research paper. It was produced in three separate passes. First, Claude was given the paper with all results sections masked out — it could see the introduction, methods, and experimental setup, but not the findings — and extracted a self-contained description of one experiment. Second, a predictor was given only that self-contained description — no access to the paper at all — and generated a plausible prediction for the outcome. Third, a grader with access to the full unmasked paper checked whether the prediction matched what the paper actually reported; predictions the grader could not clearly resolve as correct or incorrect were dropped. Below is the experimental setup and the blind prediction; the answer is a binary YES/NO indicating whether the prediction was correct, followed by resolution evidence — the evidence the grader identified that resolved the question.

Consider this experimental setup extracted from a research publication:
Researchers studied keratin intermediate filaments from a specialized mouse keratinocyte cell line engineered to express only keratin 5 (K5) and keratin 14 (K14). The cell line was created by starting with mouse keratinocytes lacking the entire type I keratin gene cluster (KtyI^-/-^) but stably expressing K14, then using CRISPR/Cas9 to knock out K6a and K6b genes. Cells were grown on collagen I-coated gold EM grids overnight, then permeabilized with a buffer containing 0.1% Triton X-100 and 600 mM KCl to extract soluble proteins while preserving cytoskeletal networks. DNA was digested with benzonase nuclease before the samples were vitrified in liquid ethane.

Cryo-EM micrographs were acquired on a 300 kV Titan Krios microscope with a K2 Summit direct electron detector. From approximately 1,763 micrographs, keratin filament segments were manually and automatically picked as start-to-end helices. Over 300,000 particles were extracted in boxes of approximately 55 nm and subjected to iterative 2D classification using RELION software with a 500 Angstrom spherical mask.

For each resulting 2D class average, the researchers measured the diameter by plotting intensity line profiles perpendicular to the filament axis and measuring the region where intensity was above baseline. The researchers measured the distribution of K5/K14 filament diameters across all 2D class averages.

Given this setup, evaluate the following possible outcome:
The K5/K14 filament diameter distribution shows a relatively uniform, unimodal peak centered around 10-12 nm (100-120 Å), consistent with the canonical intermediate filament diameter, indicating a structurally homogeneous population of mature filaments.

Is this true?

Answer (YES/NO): NO